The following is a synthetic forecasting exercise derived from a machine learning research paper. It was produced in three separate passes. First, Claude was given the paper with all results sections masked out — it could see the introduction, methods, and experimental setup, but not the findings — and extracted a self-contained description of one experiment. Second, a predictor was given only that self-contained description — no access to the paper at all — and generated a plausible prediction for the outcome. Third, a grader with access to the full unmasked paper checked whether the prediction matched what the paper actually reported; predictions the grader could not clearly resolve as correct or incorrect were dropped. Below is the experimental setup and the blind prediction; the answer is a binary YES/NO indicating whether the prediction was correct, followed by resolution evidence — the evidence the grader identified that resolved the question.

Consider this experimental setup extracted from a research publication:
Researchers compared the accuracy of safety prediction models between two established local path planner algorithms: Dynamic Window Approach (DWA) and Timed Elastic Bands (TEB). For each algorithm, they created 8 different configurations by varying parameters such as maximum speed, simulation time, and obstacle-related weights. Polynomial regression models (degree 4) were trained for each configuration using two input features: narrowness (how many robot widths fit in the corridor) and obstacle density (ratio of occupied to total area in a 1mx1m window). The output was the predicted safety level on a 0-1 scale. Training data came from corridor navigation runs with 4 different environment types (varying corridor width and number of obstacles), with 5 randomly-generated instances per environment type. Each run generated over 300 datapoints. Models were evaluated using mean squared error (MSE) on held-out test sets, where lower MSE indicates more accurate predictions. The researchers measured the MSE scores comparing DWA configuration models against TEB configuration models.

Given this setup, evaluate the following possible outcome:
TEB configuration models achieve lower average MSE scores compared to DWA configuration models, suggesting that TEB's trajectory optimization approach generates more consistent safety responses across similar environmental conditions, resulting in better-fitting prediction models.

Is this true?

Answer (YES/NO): YES